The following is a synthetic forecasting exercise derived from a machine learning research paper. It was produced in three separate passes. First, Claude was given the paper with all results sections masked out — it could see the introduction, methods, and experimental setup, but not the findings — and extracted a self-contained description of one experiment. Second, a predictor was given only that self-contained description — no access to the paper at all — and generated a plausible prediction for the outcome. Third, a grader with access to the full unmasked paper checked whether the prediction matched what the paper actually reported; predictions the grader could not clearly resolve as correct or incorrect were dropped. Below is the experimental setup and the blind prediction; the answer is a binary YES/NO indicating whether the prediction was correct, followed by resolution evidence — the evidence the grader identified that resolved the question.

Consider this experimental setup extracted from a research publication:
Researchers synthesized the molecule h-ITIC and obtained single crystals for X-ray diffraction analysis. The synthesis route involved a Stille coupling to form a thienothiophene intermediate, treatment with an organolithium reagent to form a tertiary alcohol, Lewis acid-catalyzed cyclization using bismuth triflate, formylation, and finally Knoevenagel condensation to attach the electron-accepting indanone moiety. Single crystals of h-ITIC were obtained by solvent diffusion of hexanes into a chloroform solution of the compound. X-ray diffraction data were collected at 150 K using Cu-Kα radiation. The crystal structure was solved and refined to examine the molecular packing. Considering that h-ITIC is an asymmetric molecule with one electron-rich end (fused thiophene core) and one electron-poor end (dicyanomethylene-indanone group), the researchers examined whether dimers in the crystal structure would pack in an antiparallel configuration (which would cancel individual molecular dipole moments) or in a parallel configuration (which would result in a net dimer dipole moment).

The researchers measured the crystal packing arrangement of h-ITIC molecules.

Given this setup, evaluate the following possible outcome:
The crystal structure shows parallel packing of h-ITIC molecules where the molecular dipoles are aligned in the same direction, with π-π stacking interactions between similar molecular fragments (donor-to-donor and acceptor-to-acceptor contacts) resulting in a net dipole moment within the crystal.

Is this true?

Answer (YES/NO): NO